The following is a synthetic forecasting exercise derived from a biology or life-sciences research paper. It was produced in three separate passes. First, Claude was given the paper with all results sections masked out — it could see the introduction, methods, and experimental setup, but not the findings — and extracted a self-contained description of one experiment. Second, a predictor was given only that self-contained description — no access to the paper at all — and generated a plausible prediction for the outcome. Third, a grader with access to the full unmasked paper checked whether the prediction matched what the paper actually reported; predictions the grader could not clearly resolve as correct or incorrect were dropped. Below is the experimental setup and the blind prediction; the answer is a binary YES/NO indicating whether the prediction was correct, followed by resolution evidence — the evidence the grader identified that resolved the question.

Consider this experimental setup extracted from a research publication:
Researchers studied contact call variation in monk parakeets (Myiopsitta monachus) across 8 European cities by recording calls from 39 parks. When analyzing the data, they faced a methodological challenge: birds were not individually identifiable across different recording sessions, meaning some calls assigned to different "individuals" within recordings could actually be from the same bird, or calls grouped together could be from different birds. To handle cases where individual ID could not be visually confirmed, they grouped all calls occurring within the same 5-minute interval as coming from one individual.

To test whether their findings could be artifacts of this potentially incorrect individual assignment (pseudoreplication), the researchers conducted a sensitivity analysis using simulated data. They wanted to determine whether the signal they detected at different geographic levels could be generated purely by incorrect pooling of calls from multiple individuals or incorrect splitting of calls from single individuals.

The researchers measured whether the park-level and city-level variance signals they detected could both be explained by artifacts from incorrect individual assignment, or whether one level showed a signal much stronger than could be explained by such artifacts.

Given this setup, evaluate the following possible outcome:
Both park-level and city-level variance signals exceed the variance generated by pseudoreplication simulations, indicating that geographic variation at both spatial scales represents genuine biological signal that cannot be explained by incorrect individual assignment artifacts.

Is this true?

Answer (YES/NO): NO